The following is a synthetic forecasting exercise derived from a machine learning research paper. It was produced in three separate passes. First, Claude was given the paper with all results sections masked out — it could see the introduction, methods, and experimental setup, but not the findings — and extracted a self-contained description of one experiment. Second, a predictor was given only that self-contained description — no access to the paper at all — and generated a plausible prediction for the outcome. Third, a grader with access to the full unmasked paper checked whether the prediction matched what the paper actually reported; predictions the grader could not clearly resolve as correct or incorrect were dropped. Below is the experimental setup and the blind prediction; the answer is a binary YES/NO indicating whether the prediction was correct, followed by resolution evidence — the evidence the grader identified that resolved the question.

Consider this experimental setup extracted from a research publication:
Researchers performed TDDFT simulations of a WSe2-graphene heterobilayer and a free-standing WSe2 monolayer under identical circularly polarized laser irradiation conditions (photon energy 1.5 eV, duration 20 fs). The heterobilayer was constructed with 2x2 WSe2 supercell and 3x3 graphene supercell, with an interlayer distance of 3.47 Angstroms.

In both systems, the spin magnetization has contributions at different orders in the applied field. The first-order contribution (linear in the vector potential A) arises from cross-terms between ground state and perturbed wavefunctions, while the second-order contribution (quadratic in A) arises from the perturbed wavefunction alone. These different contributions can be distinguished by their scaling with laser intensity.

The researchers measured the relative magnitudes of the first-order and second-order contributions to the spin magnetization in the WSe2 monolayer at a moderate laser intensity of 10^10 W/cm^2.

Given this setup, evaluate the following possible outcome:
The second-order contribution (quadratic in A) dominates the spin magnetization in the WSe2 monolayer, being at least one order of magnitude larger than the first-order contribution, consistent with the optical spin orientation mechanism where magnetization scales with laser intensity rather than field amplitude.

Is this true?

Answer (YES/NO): NO